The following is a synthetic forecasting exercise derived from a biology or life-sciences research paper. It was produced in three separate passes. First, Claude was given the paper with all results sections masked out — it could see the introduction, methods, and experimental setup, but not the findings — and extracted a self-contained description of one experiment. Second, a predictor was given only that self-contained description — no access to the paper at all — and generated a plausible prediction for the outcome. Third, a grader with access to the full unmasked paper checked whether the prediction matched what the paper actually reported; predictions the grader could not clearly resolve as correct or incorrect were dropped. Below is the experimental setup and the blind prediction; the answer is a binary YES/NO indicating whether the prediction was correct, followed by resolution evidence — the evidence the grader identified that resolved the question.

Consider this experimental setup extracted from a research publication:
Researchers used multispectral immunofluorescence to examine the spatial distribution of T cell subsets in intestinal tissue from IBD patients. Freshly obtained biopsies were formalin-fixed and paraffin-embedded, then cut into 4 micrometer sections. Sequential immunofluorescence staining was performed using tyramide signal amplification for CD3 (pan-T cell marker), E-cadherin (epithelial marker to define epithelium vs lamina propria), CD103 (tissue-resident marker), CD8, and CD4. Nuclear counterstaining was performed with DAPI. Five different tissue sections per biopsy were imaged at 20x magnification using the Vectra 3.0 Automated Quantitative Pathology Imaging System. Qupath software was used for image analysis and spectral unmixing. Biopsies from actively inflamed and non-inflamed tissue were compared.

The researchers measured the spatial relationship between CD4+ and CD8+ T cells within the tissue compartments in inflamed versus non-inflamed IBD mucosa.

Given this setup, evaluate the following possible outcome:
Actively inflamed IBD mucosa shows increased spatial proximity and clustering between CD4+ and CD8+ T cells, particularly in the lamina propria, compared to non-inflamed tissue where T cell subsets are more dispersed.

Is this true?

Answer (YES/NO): YES